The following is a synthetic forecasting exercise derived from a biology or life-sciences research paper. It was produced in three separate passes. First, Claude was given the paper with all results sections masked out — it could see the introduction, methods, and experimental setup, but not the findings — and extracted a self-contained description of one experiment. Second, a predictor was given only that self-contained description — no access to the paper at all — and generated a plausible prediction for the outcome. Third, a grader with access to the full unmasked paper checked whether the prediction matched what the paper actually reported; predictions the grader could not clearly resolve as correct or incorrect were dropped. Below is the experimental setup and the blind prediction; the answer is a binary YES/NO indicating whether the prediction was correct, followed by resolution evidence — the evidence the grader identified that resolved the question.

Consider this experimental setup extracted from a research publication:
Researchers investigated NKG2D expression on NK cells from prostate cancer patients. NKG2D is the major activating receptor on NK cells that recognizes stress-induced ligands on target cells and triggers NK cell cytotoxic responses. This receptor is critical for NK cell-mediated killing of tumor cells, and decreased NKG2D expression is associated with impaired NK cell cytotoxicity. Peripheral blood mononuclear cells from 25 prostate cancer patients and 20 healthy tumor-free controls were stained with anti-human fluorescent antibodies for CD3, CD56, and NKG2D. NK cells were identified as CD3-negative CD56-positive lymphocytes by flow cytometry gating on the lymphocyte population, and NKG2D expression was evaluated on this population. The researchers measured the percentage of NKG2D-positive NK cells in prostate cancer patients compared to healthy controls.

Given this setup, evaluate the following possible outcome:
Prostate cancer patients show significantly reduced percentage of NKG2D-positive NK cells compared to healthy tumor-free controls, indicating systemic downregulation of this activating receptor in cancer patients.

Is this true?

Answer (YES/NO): YES